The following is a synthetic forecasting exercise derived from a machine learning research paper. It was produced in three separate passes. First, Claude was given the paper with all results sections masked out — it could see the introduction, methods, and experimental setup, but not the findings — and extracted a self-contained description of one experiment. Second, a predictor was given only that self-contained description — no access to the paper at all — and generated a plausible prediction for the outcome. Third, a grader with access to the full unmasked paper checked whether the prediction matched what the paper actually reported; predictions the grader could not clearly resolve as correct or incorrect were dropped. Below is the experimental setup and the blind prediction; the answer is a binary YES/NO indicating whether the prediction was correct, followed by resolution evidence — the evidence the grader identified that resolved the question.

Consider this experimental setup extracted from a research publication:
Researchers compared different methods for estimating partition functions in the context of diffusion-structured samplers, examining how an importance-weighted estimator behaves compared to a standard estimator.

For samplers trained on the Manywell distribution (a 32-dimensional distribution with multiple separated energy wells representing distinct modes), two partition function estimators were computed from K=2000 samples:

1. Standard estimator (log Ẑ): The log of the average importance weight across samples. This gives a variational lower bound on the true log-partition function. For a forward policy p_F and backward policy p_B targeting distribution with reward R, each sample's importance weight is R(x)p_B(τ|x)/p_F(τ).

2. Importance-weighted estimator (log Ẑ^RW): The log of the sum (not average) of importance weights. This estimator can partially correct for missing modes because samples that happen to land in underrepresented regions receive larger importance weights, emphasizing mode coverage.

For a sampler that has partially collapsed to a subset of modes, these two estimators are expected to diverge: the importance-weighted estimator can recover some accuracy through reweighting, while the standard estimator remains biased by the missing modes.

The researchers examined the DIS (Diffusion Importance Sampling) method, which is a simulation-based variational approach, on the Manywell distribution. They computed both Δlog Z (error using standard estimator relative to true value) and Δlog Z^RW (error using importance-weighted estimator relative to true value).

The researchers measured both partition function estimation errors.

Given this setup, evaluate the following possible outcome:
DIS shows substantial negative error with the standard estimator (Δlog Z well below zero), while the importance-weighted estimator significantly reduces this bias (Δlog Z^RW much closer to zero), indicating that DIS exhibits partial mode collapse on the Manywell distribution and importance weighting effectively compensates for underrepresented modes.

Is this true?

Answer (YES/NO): NO